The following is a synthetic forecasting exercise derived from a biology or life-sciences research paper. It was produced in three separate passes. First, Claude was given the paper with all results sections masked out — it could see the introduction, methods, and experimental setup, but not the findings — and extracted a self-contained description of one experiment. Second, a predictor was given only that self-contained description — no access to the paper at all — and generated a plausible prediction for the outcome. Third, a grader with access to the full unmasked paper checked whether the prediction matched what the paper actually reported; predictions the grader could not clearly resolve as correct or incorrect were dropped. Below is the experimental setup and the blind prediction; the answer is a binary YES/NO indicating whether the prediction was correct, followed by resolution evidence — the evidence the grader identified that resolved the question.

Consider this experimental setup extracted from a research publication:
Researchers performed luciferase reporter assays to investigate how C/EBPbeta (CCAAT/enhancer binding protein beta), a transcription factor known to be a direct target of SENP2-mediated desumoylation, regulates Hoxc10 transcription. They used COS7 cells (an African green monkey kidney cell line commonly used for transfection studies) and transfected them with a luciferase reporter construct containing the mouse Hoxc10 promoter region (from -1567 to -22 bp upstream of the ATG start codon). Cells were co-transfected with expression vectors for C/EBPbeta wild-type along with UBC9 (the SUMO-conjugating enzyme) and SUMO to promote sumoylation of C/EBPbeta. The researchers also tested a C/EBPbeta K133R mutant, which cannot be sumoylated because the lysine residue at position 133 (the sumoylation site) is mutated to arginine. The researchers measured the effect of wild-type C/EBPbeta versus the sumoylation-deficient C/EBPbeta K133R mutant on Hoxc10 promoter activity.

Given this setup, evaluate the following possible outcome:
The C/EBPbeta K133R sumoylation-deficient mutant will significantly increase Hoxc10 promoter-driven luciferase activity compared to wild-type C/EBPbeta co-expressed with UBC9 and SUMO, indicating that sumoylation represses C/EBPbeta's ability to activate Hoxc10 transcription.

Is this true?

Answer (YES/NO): NO